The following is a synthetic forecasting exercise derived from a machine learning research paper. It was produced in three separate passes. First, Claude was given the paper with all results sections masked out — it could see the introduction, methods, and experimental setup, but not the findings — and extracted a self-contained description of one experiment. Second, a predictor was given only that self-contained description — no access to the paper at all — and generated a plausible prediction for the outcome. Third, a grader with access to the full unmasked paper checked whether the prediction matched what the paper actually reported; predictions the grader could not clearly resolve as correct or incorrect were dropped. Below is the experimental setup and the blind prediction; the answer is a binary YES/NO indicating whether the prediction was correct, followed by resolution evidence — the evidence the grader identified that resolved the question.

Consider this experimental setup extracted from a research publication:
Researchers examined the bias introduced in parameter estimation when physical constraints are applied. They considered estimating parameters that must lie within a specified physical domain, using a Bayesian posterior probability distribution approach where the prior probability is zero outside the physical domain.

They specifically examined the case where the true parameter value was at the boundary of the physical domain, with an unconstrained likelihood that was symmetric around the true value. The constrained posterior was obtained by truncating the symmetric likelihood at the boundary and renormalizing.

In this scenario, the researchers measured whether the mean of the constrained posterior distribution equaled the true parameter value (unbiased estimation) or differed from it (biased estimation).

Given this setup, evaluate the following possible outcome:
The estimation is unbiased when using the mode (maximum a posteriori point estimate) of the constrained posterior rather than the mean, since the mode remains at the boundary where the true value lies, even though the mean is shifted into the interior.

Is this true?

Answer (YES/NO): NO